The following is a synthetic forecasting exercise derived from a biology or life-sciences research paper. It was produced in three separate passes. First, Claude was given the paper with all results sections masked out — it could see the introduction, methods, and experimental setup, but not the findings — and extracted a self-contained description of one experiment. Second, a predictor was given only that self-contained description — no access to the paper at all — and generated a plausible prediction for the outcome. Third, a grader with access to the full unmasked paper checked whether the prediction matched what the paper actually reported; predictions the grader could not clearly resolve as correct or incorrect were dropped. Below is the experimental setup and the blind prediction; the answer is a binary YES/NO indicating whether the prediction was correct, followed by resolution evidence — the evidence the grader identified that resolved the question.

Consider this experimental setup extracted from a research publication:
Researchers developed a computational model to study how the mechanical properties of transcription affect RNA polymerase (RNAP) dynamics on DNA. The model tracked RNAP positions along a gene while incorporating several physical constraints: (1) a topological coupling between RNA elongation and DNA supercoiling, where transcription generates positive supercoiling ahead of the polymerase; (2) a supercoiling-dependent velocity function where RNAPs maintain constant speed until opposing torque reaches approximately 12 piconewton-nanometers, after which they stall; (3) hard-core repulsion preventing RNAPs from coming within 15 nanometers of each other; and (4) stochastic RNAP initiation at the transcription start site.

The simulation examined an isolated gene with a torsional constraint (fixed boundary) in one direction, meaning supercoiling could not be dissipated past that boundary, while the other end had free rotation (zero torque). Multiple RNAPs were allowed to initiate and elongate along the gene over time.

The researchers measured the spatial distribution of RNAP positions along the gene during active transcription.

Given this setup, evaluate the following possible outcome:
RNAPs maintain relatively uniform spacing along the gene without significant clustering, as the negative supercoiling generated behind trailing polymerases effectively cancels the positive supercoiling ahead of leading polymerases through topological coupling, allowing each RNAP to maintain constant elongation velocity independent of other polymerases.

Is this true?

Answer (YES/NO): NO